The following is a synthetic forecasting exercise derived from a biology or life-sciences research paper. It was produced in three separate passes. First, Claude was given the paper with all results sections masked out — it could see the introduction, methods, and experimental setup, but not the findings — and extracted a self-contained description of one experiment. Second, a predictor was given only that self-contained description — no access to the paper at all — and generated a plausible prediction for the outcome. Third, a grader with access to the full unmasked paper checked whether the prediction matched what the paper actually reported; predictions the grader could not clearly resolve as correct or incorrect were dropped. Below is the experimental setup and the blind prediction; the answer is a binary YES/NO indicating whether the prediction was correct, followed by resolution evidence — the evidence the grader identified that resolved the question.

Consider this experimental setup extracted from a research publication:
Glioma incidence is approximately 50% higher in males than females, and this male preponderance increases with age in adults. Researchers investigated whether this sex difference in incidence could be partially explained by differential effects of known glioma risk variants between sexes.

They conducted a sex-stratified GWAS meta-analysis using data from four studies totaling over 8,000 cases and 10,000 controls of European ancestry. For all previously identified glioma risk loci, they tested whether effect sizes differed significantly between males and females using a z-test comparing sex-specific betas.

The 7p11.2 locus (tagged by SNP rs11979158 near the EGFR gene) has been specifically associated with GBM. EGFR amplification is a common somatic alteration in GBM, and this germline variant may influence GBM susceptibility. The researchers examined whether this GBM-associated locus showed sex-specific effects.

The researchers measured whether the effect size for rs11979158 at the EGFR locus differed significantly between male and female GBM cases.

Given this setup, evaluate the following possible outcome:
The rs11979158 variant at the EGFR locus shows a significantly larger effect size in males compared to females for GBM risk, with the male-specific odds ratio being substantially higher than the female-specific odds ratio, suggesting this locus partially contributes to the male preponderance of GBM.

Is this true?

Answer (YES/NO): NO